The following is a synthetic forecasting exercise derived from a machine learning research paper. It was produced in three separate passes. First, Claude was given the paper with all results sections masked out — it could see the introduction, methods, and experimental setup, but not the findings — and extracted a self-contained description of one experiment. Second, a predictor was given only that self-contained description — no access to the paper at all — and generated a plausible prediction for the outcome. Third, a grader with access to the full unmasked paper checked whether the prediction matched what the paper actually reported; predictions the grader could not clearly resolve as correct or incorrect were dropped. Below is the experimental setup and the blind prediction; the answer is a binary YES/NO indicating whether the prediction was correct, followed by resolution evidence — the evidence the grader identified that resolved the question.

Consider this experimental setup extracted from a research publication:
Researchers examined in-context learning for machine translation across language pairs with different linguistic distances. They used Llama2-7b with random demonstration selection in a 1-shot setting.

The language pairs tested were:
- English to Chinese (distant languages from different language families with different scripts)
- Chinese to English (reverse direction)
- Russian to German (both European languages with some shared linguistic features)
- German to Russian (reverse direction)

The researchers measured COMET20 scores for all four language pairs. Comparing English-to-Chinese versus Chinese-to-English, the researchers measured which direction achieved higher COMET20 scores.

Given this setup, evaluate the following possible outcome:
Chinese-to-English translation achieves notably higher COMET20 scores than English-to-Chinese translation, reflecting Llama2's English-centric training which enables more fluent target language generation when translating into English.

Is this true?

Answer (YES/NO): YES